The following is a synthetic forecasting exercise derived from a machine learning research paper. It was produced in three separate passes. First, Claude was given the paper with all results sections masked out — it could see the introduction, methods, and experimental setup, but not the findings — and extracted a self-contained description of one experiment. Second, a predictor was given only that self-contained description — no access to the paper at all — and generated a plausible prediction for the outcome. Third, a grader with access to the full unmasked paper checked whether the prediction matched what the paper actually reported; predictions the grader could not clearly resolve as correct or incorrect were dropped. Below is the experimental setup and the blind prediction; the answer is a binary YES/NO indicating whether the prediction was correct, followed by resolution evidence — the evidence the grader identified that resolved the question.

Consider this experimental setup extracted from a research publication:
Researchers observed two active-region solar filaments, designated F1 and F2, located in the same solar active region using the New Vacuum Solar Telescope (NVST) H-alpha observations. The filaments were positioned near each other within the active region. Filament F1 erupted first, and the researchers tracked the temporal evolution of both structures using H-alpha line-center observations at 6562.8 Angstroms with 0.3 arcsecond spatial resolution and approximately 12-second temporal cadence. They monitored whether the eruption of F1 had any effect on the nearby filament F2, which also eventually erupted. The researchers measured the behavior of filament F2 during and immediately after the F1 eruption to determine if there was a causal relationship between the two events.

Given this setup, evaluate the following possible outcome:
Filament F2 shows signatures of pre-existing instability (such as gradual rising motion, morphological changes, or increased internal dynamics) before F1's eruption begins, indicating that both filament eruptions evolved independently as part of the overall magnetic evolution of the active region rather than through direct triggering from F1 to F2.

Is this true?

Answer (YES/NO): NO